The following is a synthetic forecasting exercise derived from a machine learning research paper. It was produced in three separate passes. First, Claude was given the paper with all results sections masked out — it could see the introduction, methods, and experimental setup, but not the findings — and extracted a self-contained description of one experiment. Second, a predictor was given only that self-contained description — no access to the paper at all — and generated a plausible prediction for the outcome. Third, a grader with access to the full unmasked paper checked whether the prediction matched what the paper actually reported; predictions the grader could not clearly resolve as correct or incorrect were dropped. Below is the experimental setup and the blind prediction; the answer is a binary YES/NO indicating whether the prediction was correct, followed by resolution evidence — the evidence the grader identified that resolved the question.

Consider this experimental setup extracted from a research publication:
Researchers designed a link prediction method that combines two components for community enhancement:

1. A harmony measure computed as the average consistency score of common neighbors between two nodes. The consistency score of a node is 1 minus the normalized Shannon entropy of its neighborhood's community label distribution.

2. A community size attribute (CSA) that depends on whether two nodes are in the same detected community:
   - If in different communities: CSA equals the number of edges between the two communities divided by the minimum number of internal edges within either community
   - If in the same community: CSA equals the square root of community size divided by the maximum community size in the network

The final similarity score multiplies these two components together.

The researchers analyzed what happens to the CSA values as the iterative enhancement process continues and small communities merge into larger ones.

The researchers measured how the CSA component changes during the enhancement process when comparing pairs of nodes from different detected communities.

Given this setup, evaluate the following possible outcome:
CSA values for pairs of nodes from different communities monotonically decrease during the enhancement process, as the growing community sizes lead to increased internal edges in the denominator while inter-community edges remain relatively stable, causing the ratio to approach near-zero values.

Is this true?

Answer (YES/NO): NO